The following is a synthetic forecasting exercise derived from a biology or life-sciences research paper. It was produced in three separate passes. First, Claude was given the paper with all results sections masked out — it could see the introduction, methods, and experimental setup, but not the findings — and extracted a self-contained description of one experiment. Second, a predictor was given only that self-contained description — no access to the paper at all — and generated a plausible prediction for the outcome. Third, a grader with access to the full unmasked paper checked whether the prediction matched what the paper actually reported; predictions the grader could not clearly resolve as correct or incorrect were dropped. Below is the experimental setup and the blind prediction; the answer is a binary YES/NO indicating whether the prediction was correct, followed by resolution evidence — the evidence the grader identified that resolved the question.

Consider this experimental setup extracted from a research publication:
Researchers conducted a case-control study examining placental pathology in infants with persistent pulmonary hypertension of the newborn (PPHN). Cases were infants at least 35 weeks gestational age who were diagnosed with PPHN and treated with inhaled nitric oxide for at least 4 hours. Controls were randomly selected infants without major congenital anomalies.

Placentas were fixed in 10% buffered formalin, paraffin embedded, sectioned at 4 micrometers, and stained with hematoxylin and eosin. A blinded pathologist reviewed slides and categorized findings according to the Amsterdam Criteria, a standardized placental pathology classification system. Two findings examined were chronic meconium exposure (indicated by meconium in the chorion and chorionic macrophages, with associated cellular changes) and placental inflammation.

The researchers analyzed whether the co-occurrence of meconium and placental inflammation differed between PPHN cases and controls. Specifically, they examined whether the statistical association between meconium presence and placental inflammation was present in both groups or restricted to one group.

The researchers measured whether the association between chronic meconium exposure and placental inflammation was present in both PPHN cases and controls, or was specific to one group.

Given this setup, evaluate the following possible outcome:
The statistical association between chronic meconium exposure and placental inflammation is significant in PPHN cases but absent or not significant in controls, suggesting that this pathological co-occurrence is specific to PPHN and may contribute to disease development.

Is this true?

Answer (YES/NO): YES